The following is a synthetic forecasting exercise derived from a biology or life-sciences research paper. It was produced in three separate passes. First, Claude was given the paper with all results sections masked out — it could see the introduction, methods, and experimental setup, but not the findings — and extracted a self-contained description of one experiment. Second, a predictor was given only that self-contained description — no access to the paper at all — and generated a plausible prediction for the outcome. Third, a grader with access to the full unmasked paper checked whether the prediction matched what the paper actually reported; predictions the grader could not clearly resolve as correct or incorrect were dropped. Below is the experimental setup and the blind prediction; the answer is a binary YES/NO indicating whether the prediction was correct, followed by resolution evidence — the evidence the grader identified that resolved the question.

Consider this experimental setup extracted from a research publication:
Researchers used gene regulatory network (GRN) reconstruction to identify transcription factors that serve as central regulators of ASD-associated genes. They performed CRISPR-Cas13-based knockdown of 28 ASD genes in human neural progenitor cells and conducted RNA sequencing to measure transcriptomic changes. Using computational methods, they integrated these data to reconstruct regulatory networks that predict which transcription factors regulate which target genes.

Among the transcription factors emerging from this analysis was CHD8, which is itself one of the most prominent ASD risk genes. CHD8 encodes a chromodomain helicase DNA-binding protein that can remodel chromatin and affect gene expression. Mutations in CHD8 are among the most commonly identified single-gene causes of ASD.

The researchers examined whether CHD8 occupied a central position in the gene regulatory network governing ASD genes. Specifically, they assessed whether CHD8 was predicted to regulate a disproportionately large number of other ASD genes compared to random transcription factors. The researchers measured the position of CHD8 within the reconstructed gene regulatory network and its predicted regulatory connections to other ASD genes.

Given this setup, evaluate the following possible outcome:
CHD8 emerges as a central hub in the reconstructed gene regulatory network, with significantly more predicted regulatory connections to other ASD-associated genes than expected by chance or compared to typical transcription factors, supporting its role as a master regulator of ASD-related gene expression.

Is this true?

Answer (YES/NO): YES